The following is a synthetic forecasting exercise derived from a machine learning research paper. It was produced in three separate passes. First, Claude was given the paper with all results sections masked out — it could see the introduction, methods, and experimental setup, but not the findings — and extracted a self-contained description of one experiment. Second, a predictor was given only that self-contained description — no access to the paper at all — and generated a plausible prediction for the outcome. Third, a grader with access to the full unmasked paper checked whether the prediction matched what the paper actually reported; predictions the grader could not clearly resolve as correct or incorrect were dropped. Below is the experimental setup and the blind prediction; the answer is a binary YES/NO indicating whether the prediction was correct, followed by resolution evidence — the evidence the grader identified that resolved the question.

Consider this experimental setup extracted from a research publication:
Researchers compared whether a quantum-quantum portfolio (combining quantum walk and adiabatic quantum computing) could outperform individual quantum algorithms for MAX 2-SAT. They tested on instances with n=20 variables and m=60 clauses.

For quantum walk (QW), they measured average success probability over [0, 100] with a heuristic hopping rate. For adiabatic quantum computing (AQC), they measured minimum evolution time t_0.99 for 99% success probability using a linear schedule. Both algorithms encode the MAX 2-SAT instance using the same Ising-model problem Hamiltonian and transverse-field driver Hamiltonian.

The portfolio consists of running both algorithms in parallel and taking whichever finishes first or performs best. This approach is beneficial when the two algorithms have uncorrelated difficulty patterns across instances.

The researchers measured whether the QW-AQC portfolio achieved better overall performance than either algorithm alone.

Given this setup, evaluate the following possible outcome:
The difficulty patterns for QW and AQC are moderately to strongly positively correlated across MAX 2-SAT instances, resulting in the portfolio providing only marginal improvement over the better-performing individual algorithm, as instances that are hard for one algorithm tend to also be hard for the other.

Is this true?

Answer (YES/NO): NO